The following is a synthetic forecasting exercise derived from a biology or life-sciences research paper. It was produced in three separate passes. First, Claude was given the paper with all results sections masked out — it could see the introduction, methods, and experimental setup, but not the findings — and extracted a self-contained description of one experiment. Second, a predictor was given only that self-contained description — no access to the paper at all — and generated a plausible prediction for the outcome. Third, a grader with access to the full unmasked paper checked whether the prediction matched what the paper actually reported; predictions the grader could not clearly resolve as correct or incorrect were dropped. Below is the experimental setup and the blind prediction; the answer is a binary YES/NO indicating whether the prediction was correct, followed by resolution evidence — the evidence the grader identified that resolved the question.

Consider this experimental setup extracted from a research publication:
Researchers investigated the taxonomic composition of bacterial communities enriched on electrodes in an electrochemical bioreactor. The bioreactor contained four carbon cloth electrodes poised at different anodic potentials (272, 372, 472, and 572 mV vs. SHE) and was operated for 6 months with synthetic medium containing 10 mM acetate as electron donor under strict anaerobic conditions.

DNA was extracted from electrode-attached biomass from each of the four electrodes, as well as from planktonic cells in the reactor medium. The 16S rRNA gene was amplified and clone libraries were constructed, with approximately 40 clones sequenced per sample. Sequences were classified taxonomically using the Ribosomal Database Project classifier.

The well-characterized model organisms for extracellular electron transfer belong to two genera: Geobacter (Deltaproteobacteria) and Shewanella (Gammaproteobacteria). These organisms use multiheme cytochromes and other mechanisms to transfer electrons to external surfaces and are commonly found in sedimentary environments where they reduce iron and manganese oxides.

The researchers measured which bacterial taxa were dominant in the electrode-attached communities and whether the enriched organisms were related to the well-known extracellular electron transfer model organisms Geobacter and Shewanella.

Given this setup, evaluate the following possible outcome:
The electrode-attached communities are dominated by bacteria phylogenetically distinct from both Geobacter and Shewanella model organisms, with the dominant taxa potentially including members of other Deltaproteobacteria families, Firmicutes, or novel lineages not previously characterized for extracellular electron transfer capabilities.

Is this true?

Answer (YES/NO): NO